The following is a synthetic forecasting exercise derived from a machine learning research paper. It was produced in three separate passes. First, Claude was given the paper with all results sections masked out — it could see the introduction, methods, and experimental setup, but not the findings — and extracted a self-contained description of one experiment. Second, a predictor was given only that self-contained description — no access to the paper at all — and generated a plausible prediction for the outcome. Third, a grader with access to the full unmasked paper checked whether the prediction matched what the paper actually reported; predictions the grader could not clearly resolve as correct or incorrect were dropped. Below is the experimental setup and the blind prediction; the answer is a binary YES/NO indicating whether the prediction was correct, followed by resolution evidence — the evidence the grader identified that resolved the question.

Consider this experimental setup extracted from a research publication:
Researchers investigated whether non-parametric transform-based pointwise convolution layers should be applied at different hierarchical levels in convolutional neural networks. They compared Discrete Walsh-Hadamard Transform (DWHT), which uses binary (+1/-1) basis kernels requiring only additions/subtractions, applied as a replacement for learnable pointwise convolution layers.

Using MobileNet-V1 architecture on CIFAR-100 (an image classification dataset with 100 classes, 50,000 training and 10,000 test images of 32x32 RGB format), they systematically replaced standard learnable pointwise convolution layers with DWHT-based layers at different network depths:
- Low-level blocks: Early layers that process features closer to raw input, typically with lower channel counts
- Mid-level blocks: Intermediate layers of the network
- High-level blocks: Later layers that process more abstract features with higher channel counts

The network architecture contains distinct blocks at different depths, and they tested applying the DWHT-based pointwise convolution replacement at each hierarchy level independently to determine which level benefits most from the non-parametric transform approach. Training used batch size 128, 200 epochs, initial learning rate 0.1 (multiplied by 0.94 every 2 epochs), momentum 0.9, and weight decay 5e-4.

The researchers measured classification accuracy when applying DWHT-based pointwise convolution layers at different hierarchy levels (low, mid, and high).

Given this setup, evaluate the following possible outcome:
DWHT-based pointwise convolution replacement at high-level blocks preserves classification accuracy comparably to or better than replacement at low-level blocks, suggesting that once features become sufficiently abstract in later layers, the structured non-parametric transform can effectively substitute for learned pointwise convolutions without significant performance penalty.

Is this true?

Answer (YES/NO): YES